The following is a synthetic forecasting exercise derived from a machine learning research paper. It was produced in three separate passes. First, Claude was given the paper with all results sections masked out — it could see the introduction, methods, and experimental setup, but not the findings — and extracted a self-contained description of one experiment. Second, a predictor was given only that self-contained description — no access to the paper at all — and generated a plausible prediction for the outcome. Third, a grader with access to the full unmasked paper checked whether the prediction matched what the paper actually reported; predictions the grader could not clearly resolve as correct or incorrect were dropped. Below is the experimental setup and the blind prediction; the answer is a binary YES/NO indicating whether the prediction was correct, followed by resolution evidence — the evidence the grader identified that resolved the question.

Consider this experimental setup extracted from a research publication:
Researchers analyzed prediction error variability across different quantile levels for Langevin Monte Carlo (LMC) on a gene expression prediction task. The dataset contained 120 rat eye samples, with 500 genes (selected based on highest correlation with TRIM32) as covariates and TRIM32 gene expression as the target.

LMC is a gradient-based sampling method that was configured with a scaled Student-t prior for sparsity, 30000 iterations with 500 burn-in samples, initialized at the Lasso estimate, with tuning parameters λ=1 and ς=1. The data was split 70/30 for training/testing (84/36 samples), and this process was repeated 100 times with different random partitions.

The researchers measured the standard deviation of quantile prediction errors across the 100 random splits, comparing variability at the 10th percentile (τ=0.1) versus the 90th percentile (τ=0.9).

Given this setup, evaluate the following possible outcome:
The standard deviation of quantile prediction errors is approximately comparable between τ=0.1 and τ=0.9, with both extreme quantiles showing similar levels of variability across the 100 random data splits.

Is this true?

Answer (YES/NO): NO